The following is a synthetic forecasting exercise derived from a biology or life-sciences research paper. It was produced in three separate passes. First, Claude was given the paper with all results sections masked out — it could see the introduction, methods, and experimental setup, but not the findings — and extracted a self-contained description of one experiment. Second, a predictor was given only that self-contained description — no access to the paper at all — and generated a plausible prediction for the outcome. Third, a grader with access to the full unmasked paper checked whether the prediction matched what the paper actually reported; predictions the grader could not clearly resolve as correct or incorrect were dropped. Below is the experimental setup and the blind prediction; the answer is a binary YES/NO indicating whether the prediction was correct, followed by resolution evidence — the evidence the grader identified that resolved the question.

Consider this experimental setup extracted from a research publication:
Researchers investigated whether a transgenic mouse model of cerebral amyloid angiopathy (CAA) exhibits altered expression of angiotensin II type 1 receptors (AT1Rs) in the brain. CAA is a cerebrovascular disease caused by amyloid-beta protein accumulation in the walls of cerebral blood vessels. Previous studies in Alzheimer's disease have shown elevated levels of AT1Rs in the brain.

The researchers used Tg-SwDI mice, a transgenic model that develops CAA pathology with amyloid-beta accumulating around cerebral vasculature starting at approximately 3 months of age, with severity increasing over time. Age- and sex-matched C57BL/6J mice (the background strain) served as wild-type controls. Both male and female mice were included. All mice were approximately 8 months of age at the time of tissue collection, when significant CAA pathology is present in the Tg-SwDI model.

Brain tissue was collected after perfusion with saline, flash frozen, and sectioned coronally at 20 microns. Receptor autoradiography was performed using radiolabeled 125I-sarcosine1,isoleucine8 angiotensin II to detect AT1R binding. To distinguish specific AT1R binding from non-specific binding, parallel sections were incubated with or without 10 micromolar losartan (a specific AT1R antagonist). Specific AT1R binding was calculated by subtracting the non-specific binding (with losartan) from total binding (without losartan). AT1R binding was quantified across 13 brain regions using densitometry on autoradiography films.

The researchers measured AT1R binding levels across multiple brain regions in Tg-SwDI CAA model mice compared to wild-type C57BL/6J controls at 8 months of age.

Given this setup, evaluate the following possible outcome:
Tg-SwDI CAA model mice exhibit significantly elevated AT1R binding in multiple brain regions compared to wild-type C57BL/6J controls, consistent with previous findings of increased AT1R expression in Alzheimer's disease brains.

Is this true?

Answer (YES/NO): NO